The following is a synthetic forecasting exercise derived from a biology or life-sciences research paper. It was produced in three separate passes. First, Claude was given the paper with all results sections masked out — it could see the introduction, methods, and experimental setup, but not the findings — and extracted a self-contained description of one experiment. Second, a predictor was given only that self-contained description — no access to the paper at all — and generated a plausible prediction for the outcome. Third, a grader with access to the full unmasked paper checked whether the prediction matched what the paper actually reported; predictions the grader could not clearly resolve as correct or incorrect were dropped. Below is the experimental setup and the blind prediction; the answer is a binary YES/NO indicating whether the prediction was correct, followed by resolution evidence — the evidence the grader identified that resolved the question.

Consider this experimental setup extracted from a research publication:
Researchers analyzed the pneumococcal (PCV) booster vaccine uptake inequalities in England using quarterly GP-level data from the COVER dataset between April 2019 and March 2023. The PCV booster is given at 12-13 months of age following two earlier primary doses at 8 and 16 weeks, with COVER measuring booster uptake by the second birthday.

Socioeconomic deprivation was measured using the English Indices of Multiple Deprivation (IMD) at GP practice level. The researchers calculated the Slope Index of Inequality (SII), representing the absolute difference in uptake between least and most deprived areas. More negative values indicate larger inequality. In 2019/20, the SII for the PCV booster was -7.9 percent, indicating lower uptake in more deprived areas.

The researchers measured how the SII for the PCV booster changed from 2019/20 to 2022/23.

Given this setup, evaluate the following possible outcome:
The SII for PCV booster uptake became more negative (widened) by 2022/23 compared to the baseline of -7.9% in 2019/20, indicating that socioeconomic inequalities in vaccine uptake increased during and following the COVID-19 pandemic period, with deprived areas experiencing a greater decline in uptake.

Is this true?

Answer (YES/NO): YES